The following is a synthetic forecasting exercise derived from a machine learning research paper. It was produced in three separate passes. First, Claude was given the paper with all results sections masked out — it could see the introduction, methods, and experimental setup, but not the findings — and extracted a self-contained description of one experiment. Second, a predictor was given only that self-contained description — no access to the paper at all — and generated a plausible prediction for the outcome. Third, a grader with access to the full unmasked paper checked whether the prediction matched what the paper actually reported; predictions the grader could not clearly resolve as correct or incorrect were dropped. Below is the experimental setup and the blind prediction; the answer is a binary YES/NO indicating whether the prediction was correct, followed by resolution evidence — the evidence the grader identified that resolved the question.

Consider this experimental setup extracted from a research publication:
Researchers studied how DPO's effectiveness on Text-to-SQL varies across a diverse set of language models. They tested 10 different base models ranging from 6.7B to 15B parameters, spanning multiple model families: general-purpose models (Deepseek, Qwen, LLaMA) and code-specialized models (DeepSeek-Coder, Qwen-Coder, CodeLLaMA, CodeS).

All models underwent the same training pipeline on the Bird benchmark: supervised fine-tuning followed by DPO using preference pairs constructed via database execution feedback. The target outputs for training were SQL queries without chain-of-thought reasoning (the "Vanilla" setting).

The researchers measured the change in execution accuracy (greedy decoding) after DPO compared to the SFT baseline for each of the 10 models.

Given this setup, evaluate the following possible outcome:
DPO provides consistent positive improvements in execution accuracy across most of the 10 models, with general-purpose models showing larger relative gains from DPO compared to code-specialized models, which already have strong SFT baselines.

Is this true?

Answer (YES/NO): NO